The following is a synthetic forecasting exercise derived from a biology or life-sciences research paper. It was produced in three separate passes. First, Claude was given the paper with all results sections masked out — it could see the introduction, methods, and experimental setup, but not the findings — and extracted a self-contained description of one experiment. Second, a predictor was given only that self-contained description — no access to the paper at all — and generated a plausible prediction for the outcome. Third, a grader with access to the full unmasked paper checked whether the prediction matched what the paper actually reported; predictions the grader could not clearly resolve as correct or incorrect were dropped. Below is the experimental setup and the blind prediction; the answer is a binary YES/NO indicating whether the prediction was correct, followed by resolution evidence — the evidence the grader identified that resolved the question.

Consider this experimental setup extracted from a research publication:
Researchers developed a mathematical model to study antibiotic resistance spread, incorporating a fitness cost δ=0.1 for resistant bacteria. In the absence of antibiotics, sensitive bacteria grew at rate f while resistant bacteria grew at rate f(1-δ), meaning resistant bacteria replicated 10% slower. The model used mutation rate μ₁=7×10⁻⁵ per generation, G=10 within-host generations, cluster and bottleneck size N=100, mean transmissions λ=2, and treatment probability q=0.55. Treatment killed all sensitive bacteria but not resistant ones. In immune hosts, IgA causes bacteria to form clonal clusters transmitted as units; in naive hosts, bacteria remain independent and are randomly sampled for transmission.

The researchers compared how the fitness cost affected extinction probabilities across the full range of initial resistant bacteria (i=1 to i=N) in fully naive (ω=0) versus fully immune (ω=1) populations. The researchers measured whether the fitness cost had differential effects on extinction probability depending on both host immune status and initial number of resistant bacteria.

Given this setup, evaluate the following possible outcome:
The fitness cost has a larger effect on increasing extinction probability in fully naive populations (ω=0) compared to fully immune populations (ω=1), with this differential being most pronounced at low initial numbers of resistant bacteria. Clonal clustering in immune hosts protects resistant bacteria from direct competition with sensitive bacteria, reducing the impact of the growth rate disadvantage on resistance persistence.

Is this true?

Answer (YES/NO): YES